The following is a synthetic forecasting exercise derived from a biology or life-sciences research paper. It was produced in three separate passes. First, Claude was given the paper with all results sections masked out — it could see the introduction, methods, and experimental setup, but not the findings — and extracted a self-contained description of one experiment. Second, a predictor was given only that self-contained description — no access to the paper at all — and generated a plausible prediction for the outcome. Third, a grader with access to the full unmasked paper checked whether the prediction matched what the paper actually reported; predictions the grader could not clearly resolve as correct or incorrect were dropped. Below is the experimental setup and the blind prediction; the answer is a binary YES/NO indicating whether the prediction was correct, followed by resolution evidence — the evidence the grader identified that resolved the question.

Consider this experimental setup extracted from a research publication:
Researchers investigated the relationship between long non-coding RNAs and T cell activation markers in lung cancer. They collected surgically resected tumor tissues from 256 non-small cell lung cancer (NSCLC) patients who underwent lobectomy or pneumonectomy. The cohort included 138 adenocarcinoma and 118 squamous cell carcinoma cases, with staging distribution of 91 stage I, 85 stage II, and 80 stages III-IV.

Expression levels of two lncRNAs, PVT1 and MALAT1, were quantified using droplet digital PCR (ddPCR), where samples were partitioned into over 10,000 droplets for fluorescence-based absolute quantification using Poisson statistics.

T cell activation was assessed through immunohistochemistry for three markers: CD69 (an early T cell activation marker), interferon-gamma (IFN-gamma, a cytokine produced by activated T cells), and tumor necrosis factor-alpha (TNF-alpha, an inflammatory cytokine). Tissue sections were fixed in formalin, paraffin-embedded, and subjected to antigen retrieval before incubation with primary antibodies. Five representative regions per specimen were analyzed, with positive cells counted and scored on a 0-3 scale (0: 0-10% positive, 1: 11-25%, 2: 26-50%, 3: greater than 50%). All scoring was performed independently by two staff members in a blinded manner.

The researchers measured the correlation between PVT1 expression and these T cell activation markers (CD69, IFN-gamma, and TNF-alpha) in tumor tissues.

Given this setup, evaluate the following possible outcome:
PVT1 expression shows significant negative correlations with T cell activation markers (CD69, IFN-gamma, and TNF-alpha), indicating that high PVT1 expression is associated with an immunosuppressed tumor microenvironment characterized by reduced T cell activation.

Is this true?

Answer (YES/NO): YES